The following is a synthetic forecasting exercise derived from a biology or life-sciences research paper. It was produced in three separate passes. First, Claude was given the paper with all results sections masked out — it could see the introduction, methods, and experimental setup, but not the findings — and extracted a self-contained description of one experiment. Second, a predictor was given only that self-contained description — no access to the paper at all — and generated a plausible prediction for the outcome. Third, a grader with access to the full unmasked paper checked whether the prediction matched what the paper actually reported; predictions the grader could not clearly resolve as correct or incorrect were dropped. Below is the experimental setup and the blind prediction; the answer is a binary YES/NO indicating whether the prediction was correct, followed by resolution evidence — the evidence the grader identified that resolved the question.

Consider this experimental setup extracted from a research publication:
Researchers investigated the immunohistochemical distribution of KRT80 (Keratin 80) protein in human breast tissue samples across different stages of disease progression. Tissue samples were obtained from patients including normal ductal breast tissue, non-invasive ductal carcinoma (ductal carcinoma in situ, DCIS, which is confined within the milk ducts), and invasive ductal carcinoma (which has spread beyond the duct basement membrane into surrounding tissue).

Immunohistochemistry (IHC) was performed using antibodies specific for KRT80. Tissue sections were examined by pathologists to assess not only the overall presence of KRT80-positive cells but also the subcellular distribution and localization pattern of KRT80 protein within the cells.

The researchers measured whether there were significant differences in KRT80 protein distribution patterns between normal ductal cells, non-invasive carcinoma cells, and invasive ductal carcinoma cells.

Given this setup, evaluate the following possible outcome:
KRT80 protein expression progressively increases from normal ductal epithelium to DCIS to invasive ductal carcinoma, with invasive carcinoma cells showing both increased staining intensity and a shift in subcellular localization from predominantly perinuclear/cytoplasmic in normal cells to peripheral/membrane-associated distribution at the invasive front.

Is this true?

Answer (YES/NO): NO